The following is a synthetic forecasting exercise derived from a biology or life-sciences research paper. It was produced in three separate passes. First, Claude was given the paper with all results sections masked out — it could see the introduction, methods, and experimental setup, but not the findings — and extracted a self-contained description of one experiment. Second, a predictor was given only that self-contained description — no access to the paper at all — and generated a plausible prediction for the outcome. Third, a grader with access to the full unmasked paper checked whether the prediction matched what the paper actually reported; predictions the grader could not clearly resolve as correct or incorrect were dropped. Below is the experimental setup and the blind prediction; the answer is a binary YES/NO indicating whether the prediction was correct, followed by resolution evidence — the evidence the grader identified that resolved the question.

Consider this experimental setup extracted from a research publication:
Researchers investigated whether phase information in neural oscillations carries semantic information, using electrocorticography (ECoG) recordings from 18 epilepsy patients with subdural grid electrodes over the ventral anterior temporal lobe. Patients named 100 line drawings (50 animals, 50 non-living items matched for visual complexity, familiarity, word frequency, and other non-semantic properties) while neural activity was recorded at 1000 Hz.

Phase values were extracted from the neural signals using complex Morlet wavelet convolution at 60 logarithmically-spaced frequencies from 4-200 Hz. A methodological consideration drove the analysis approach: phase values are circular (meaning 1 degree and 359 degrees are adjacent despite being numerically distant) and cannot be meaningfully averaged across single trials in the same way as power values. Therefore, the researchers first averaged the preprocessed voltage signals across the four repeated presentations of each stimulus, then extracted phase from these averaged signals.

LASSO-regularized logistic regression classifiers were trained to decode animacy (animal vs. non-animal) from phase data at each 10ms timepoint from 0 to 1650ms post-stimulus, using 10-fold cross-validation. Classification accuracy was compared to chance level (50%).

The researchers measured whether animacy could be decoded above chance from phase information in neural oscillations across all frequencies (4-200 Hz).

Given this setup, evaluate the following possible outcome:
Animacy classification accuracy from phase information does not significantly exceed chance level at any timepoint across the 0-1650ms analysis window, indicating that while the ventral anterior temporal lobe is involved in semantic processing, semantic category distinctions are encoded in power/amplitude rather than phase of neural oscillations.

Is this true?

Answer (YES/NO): YES